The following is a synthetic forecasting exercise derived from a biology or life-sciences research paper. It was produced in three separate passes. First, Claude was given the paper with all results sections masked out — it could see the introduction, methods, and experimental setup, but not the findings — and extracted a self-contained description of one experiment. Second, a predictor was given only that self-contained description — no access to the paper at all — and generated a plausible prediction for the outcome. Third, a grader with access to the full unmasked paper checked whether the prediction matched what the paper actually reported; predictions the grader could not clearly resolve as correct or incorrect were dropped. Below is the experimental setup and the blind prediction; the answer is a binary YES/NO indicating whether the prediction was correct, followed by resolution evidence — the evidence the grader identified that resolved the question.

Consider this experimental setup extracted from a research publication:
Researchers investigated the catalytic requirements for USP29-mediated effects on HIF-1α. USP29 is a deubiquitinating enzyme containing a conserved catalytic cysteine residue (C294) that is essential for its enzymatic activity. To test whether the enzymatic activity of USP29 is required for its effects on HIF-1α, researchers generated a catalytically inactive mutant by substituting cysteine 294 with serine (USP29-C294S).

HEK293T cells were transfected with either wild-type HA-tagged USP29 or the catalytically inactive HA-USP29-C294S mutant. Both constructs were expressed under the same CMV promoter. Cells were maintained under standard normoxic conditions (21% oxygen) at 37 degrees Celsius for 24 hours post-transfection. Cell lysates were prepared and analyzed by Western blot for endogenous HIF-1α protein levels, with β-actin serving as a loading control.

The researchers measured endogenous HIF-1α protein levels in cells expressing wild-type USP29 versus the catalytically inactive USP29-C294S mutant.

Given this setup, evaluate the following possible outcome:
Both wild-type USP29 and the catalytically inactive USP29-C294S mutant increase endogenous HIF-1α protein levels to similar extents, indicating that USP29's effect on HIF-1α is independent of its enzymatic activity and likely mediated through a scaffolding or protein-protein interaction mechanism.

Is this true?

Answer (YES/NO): NO